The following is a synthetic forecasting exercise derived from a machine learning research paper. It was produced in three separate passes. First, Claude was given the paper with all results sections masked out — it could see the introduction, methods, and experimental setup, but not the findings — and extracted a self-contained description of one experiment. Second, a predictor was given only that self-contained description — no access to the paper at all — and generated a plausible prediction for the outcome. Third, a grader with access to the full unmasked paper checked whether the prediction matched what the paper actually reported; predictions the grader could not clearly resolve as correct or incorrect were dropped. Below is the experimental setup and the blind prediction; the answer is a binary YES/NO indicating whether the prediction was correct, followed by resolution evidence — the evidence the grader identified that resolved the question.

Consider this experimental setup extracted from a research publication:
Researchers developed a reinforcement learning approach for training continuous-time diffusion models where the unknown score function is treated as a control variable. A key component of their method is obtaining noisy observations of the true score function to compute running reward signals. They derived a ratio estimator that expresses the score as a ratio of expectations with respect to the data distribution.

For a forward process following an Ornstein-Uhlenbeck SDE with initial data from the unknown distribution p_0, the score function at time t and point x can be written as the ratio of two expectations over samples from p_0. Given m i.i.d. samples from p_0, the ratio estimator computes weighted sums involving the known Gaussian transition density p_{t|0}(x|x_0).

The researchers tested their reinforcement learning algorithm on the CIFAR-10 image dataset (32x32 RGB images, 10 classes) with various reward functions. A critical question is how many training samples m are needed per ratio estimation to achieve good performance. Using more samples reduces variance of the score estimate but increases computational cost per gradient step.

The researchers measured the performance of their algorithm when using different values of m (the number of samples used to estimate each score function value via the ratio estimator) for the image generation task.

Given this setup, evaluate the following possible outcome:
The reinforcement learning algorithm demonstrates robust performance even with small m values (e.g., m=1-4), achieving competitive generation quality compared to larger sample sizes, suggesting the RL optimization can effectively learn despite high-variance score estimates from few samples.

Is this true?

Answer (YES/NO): YES